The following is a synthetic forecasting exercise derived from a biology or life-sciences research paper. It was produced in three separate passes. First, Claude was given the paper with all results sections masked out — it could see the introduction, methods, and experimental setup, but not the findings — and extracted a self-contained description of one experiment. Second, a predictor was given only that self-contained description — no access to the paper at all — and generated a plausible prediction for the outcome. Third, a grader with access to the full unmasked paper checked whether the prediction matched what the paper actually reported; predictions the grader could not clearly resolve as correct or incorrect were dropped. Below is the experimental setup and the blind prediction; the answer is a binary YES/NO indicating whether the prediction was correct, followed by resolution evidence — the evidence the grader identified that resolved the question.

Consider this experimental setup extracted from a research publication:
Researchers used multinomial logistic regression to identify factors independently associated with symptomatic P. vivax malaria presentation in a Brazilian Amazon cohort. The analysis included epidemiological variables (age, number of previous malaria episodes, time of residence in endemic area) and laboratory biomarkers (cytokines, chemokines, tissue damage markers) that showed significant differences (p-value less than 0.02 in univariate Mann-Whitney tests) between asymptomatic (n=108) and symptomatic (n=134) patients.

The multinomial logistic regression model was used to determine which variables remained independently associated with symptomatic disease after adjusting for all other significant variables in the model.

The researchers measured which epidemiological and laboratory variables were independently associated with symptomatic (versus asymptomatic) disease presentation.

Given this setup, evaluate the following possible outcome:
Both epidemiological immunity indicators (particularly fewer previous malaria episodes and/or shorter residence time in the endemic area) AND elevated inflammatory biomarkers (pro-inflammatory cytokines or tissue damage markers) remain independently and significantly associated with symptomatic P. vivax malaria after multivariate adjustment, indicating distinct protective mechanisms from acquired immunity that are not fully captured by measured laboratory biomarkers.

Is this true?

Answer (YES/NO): YES